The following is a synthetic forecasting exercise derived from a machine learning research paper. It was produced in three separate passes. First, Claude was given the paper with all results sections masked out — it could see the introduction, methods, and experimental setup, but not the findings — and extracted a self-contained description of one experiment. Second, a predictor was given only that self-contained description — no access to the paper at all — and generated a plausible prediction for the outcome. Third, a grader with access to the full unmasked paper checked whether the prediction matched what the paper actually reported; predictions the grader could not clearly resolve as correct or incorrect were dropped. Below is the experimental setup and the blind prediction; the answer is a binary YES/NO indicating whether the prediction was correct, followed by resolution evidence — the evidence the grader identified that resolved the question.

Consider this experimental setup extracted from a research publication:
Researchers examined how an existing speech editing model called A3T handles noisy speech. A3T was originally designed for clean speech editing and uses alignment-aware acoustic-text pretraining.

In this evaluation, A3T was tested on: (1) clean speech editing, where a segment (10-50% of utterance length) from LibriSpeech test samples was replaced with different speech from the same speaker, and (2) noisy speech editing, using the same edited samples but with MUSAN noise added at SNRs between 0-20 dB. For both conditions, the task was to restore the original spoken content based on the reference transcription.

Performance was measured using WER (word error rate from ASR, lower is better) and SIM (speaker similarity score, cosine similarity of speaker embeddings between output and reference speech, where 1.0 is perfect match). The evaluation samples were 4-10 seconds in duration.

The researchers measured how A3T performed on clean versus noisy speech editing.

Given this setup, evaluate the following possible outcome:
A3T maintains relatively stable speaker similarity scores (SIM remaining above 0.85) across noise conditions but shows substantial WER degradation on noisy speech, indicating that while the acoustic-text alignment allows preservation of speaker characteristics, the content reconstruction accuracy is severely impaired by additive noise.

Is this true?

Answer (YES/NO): NO